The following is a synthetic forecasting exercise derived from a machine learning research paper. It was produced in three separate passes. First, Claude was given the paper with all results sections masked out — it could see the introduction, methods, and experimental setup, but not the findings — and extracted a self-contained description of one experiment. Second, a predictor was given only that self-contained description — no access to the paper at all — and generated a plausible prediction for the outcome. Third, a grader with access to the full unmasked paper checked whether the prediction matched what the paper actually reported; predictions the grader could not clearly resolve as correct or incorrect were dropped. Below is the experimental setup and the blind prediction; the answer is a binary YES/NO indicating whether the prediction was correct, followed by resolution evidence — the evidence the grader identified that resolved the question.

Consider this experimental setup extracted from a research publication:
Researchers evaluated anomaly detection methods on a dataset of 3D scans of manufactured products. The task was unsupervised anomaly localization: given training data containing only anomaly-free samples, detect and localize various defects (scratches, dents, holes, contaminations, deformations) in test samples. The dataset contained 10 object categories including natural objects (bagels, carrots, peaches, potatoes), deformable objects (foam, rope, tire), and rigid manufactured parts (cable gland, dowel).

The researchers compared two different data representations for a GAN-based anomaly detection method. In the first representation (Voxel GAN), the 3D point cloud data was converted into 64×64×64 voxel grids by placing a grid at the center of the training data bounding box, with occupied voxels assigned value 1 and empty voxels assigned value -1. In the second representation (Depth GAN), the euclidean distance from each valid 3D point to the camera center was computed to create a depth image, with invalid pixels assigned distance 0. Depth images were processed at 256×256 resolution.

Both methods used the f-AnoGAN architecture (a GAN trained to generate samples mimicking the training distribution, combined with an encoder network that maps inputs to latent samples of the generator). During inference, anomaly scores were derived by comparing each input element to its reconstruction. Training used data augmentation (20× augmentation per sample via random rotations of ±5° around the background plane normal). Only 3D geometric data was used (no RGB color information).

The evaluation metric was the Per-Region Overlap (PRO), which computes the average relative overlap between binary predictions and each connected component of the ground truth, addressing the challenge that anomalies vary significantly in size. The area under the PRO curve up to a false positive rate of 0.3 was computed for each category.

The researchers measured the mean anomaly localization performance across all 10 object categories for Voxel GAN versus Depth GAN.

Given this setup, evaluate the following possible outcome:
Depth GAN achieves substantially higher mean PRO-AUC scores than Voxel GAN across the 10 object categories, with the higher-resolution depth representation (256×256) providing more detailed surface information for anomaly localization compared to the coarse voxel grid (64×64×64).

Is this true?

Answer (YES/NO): NO